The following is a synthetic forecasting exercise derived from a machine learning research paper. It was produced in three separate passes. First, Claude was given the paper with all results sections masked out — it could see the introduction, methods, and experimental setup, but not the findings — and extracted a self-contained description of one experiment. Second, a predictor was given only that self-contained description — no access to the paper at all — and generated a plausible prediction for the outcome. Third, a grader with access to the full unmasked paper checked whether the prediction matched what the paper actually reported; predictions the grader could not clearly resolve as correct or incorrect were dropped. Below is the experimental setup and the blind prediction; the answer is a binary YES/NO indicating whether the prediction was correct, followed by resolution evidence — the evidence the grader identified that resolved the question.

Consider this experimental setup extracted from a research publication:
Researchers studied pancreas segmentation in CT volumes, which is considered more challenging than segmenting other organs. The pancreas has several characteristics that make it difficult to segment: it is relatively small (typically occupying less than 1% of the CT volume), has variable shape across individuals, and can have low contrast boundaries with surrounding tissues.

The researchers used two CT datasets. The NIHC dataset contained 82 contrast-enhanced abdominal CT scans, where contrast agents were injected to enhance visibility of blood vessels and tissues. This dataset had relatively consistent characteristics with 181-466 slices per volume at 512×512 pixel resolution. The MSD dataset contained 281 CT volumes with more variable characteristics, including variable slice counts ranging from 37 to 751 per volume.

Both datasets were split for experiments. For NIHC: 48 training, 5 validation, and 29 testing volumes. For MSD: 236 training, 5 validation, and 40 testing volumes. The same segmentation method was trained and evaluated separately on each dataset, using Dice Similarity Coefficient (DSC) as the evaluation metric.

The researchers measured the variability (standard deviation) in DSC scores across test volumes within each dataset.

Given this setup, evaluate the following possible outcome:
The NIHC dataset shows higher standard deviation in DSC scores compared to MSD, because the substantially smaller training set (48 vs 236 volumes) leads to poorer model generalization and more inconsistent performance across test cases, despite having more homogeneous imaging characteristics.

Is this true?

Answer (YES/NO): NO